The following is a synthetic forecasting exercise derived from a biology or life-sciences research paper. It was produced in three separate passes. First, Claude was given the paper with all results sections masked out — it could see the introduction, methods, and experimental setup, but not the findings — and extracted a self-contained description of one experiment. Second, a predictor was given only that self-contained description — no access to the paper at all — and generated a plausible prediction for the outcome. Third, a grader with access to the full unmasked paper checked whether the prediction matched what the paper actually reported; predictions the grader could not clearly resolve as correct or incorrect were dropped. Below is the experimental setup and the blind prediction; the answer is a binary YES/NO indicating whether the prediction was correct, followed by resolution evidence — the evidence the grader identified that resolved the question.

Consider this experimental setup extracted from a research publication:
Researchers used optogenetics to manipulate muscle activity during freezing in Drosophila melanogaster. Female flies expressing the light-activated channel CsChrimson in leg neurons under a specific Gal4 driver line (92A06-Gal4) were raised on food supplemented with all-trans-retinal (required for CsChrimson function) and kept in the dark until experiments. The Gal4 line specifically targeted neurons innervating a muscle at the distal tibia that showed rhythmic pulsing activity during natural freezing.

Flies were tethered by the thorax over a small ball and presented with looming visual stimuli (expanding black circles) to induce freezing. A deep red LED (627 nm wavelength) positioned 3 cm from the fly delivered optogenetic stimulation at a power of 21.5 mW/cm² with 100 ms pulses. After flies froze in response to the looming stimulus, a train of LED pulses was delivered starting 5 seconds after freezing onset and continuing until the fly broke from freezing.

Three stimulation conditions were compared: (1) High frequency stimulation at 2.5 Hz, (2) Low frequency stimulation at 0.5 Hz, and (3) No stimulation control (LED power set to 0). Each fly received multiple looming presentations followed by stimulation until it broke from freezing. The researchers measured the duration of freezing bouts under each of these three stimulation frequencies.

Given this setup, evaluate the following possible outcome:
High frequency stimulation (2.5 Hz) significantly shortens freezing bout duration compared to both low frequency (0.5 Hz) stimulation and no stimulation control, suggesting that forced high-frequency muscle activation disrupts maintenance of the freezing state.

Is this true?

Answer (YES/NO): YES